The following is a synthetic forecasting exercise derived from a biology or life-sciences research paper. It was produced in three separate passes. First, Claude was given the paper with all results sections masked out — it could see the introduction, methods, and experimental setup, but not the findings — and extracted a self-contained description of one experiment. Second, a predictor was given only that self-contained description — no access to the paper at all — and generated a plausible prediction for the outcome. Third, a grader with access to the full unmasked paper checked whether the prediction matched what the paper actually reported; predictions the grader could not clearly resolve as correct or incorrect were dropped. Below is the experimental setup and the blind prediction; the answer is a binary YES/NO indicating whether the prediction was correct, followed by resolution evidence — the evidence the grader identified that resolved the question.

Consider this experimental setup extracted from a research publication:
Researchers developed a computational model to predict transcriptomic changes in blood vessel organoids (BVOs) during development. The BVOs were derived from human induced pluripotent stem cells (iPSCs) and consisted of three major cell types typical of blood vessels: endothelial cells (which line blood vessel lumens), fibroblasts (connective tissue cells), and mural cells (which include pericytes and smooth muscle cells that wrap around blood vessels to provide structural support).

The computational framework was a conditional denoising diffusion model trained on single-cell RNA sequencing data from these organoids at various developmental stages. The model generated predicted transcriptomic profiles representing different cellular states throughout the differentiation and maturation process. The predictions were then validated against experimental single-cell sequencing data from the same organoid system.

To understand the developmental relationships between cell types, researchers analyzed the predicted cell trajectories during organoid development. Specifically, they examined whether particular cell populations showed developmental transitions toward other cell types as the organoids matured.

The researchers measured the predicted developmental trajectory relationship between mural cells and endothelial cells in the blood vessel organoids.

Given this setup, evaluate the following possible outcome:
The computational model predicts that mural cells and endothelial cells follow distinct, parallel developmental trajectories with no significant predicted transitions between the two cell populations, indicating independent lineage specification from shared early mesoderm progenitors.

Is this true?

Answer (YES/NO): NO